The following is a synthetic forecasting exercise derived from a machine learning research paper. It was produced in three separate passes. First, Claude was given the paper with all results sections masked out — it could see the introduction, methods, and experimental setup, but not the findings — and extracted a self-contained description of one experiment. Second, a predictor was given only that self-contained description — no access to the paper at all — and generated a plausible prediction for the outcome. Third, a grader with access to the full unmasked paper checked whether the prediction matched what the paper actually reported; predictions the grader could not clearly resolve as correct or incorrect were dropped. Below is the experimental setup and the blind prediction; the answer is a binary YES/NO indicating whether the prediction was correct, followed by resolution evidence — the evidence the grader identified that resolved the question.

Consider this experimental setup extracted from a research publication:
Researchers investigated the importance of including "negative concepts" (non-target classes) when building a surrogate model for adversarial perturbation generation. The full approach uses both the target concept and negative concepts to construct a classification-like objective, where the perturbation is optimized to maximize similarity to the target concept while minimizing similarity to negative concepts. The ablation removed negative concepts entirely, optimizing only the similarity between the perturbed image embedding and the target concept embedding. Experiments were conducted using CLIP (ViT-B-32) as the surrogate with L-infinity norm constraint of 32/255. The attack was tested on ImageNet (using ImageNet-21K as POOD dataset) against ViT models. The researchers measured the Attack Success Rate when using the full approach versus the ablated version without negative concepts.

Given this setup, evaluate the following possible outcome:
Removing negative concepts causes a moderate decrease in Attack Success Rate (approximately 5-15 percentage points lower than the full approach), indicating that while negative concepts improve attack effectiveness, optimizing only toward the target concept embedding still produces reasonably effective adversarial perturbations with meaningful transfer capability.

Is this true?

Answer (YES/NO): NO